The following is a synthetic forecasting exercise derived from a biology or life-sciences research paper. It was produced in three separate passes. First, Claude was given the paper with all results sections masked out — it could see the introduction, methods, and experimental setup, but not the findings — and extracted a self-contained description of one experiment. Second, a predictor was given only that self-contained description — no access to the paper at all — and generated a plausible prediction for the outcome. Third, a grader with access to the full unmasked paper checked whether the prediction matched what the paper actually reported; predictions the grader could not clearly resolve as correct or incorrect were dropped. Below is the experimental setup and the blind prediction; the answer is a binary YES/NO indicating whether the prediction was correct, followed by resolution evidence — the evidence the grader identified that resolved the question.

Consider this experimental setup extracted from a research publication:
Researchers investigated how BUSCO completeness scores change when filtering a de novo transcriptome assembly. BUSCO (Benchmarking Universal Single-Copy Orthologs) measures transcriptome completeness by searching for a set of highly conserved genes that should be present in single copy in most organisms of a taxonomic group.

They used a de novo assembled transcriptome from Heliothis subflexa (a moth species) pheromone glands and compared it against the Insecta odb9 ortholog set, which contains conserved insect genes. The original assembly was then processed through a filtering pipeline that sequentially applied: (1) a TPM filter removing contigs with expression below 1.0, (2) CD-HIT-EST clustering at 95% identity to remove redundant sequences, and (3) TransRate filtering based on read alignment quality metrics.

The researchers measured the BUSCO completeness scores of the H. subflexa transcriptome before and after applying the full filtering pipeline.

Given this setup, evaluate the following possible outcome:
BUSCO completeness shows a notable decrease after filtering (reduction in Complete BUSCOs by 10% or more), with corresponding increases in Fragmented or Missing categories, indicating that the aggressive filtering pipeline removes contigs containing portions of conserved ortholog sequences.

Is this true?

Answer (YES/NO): NO